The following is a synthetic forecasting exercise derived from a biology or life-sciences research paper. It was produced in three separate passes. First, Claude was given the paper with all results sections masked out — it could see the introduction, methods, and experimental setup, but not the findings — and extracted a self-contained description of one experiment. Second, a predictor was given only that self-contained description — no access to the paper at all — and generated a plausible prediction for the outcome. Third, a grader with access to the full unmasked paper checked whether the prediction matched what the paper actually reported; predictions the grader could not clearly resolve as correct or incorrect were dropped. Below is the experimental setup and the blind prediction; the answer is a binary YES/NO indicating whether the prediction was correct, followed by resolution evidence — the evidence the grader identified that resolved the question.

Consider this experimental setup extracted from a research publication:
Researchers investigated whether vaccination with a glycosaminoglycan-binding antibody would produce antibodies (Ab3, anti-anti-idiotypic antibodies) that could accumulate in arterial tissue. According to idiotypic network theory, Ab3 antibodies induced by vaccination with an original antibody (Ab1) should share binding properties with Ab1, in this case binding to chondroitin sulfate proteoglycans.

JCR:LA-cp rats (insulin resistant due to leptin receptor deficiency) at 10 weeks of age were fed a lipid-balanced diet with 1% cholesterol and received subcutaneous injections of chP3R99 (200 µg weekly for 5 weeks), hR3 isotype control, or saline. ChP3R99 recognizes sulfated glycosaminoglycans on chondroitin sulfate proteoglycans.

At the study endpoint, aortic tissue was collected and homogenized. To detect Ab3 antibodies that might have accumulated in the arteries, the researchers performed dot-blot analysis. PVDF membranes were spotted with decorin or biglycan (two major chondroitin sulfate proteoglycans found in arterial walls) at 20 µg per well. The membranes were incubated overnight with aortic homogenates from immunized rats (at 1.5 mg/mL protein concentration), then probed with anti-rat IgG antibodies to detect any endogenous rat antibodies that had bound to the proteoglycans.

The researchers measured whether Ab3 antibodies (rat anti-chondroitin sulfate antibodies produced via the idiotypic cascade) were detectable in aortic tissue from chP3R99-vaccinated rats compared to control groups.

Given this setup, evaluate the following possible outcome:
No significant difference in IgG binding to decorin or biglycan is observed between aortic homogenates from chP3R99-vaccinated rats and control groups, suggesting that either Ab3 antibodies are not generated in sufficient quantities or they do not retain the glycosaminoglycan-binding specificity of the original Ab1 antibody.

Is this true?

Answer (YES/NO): NO